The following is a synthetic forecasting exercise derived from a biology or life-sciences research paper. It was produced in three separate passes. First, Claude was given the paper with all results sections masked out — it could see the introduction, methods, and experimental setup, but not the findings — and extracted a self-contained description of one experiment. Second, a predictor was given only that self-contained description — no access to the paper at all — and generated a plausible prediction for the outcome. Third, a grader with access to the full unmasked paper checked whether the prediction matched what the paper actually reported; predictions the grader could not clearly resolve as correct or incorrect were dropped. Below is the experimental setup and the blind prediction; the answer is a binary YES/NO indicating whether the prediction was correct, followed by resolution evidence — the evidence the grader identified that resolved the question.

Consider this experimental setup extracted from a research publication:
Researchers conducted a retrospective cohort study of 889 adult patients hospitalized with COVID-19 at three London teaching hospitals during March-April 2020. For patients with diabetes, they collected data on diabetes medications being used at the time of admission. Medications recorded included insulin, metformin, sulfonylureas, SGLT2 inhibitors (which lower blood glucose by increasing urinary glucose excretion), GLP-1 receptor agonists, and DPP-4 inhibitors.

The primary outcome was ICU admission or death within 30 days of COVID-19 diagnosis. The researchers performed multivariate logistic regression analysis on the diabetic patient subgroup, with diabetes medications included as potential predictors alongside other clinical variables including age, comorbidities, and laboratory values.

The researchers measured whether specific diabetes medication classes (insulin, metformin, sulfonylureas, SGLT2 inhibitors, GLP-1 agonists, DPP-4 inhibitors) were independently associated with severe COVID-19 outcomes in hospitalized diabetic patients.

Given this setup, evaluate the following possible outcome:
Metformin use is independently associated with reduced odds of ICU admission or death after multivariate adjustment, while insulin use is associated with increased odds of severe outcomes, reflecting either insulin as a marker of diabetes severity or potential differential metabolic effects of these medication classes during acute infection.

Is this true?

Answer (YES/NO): NO